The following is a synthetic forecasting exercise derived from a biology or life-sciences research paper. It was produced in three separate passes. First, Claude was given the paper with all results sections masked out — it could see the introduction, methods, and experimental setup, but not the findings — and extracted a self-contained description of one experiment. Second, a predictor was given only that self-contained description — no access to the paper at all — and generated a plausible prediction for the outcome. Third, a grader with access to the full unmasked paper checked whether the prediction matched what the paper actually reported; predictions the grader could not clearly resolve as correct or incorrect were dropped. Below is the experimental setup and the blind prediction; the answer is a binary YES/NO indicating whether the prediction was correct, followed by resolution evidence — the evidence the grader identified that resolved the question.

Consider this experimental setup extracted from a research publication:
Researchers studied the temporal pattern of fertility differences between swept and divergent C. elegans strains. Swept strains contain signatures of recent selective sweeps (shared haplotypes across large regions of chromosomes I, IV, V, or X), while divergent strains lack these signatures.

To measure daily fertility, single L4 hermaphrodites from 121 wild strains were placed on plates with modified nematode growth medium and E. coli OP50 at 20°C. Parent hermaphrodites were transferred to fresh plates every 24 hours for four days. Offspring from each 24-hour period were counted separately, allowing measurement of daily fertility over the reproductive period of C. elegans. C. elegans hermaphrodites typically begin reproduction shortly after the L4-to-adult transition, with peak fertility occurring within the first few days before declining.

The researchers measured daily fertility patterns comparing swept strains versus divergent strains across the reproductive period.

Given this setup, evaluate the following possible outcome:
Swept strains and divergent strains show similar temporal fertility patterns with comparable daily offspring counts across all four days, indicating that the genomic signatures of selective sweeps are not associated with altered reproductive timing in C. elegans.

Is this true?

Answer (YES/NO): NO